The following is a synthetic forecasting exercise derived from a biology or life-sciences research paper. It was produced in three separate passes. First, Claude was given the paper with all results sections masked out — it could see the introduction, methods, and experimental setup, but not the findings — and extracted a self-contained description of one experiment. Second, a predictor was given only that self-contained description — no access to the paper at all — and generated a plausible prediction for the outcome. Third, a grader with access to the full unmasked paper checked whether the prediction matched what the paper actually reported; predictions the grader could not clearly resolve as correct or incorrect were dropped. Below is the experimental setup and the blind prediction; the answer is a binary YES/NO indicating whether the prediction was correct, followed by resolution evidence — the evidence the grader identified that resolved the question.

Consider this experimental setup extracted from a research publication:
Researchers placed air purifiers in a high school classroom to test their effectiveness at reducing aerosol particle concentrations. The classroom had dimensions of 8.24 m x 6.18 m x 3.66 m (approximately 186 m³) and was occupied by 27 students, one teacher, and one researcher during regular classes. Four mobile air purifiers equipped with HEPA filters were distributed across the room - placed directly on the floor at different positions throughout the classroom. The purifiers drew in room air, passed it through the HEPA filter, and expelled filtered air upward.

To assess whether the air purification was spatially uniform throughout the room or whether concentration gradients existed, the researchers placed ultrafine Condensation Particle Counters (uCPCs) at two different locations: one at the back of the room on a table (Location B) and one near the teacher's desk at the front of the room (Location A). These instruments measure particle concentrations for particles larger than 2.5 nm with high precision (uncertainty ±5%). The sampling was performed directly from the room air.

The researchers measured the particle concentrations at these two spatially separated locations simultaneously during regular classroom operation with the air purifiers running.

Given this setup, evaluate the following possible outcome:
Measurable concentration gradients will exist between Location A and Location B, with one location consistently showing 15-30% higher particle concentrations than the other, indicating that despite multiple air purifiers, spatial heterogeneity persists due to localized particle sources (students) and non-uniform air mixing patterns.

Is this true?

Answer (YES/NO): NO